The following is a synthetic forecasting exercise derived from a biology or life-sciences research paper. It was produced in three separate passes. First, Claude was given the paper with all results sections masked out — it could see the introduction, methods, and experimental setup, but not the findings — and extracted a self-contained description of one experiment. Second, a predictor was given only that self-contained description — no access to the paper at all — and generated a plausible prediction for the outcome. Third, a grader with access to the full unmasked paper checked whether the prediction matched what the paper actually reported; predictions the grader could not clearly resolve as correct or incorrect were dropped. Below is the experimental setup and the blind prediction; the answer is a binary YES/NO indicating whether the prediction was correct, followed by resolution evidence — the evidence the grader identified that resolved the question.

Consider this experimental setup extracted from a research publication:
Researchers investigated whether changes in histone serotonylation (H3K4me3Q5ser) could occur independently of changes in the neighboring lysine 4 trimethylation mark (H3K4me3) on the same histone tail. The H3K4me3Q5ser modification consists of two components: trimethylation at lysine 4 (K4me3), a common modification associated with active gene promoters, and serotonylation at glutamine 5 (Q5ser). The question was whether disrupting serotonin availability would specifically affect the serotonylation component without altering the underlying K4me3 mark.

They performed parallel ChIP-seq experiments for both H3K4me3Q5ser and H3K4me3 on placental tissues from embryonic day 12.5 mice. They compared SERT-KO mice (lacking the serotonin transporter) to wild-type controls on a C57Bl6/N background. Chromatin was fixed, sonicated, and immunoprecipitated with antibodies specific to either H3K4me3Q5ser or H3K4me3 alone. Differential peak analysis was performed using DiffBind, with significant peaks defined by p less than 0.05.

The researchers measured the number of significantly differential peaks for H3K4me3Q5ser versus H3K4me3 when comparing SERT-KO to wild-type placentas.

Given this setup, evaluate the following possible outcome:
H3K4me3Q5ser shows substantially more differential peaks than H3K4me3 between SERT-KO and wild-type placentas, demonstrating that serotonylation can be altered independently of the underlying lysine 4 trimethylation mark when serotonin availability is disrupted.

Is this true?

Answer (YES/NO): YES